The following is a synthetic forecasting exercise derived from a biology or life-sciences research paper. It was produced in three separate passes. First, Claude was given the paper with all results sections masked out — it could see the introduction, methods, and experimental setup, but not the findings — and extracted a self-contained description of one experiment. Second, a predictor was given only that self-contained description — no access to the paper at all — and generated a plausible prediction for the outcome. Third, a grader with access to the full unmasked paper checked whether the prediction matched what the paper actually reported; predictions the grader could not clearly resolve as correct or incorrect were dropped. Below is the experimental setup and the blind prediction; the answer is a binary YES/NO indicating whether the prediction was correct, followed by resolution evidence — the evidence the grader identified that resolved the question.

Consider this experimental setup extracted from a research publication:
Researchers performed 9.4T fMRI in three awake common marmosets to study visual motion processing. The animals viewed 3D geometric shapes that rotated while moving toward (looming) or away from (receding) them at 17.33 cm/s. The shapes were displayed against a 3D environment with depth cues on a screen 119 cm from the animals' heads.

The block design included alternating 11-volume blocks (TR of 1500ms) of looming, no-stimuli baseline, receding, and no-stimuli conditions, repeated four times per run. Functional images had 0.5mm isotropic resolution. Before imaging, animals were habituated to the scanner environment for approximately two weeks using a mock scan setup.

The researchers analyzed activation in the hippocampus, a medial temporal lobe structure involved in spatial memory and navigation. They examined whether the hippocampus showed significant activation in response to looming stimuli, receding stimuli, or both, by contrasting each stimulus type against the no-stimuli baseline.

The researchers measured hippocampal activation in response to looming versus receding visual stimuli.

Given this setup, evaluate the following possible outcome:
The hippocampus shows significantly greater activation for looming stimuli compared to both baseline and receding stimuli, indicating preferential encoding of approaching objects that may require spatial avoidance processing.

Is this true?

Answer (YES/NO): YES